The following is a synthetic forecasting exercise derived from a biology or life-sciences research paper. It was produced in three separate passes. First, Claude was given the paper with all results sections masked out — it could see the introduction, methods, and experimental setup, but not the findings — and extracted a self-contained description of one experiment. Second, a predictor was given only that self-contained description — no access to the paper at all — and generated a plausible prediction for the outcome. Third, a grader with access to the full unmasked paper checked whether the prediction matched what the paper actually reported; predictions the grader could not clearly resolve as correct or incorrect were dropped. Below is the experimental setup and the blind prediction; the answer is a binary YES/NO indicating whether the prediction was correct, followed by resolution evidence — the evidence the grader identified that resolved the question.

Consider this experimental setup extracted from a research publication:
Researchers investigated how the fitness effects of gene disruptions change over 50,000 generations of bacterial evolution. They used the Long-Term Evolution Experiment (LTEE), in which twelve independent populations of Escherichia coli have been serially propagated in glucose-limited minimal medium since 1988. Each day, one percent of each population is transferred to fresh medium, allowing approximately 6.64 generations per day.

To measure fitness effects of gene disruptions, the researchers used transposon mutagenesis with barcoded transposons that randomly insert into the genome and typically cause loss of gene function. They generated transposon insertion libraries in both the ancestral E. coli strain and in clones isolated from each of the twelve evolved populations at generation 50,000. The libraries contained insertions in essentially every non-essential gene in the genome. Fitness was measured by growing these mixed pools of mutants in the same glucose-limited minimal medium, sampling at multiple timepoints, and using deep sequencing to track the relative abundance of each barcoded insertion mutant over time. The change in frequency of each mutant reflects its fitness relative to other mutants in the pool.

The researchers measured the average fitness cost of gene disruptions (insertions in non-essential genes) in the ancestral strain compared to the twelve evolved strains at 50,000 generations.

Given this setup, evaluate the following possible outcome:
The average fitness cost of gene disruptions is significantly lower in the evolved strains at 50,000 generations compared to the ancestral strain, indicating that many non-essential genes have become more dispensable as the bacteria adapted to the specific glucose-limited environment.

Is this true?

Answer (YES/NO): NO